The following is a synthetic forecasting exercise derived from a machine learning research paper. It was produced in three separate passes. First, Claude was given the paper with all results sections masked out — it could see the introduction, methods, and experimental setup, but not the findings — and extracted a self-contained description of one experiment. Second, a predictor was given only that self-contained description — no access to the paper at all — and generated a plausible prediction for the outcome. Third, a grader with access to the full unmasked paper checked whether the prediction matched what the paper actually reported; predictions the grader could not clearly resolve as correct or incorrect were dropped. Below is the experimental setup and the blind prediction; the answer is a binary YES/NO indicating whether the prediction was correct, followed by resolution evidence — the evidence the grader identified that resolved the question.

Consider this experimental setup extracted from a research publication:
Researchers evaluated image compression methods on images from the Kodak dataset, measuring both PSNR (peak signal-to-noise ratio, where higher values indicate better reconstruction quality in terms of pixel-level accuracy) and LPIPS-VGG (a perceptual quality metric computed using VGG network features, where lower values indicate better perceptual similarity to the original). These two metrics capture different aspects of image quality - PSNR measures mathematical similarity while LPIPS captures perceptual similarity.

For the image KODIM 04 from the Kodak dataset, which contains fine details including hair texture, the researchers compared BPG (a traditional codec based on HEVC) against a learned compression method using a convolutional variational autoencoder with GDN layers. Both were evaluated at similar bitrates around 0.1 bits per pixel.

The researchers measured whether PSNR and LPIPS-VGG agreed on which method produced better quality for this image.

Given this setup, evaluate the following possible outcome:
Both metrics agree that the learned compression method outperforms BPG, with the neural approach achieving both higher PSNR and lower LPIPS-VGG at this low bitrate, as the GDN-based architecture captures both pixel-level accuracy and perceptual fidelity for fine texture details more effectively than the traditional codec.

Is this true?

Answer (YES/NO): YES